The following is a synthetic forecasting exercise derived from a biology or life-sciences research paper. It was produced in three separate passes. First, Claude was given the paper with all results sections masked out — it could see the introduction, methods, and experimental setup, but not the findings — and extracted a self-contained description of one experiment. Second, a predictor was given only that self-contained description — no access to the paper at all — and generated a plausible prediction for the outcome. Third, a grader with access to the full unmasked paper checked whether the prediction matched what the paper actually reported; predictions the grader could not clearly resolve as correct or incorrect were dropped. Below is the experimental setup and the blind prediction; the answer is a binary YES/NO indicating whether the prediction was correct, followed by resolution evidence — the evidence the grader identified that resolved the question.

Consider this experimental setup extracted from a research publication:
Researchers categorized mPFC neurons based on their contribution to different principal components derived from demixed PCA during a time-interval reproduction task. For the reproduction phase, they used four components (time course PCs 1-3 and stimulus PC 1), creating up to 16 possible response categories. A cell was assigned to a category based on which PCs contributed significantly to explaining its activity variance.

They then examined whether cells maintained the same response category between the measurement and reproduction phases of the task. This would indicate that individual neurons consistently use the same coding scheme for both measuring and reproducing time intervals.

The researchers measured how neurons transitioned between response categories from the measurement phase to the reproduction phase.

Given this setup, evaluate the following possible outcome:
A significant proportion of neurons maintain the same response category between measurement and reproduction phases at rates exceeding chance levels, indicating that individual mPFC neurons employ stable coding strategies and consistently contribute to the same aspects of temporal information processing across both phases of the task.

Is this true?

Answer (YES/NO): NO